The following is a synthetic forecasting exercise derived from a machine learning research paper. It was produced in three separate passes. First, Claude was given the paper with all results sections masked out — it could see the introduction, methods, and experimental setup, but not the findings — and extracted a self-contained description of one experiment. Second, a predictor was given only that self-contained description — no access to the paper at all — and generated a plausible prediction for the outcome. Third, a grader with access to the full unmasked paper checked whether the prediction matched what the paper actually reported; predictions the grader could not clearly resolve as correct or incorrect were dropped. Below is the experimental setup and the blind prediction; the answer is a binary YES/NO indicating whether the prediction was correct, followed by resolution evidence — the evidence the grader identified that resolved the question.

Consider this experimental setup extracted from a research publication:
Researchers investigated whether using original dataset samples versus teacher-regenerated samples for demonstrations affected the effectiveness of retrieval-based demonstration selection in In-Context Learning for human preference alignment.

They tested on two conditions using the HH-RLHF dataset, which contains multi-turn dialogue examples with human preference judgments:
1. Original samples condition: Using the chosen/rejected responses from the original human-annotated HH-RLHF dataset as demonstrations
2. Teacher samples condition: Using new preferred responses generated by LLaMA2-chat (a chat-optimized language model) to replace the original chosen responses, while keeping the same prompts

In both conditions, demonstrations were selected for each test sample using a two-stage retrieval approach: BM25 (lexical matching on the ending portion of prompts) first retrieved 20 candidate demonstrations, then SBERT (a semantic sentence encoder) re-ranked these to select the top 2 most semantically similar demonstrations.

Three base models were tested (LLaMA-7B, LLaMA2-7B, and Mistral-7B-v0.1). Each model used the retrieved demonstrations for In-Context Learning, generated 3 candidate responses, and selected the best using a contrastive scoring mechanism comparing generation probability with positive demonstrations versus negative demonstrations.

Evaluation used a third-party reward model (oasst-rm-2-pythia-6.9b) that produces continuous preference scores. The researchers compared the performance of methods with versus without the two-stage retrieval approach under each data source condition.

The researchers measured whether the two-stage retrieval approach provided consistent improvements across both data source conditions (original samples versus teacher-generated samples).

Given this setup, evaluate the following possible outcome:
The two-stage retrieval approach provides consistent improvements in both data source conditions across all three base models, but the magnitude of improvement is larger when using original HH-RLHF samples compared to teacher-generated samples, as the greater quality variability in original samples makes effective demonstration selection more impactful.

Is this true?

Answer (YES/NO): NO